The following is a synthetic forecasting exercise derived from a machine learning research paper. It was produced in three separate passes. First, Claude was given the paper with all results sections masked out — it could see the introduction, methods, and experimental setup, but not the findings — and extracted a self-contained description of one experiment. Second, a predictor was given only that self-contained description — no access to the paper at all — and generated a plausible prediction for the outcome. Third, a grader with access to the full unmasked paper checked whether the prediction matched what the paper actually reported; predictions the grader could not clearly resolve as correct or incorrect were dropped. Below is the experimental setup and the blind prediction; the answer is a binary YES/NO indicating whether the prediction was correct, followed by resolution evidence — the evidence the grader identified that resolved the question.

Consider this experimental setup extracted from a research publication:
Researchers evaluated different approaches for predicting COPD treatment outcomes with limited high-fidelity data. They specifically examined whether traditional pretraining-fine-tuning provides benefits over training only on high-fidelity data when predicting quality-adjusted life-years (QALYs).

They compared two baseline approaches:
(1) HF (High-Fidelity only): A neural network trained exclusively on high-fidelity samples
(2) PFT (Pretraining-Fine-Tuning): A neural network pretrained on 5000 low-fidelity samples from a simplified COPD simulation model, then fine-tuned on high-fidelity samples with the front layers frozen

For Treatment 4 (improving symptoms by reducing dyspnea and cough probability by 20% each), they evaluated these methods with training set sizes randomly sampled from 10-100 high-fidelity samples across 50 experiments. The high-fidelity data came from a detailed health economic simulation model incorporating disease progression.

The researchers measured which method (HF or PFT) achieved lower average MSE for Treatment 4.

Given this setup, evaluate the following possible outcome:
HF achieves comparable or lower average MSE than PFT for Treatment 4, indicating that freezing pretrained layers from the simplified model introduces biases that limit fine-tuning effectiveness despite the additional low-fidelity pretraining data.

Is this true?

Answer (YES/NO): NO